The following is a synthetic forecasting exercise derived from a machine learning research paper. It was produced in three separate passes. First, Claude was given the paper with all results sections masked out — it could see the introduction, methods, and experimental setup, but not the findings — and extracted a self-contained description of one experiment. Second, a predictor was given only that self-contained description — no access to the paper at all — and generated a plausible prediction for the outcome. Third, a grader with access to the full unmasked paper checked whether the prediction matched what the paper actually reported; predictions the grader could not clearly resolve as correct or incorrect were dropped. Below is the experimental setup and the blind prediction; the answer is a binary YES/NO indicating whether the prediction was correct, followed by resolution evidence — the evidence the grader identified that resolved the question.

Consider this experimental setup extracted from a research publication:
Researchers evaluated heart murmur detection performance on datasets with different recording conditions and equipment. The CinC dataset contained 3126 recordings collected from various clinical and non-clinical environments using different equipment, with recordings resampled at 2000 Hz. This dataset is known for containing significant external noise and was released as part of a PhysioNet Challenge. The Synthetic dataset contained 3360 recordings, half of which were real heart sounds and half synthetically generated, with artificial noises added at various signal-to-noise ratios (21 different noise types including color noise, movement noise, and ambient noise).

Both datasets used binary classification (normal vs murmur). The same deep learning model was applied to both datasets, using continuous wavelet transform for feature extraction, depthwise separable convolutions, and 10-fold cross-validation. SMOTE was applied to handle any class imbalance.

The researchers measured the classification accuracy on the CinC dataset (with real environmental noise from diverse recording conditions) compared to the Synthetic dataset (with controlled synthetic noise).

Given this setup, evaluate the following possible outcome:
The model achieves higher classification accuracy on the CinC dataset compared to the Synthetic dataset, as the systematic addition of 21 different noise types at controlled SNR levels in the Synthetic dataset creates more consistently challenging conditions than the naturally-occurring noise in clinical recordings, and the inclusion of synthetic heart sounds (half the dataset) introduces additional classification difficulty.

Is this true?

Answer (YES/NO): NO